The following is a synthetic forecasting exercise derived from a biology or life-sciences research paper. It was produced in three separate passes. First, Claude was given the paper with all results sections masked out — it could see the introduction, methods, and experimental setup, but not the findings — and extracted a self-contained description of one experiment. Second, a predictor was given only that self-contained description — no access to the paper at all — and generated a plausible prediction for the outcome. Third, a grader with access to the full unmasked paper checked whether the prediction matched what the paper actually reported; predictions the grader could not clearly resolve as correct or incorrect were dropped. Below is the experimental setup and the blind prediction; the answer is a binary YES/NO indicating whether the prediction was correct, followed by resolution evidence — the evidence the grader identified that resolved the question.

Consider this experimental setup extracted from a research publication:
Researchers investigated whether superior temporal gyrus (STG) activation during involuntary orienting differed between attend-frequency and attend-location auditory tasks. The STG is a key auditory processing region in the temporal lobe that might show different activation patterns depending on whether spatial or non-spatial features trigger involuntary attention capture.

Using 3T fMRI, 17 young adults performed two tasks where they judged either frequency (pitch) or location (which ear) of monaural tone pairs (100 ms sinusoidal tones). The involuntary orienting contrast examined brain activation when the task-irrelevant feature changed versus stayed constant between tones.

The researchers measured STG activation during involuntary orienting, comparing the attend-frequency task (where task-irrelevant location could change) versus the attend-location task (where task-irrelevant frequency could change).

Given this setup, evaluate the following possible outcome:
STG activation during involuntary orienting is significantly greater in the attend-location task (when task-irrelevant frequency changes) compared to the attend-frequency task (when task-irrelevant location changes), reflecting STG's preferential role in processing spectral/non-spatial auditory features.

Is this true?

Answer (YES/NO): YES